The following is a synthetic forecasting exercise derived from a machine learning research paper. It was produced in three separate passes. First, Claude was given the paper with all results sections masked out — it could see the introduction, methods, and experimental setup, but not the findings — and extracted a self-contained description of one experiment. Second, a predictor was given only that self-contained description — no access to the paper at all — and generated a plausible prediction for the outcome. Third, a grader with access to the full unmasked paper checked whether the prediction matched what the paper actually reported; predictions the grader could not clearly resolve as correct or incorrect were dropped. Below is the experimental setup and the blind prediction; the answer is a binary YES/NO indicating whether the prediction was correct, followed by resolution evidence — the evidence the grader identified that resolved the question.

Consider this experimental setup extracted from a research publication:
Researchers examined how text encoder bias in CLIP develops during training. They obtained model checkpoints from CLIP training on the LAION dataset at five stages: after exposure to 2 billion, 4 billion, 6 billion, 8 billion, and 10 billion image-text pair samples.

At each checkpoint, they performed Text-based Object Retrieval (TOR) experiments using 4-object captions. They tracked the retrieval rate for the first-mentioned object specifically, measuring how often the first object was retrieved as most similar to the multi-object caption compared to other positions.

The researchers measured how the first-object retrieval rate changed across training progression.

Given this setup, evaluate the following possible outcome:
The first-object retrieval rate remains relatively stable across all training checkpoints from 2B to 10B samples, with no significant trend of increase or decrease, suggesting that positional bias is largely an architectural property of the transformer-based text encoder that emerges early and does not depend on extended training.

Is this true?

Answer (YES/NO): NO